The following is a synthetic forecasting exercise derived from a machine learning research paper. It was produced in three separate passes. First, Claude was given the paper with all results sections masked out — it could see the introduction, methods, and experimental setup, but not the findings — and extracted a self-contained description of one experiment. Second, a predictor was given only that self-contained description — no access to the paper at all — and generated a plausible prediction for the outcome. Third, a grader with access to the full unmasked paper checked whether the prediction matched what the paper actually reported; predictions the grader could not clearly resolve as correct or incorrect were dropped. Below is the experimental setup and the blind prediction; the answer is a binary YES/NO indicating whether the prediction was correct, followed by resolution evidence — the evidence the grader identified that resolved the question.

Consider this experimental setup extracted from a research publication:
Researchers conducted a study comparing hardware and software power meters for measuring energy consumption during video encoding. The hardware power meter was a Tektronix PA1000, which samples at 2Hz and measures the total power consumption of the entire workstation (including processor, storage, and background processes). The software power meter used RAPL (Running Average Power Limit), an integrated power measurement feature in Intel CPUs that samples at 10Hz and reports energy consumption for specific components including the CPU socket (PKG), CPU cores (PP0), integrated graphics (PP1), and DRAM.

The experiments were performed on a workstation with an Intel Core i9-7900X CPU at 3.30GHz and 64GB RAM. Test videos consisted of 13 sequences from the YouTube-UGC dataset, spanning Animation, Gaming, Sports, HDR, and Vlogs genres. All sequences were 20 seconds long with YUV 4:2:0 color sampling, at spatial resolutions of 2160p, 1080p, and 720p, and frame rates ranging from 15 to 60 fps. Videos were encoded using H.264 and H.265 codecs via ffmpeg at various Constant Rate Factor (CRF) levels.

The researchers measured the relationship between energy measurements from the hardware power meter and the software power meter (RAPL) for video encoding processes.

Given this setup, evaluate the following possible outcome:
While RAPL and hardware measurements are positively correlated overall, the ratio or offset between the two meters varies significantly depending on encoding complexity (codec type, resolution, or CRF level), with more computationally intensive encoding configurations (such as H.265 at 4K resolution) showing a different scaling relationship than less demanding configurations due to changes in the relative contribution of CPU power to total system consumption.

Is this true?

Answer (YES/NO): NO